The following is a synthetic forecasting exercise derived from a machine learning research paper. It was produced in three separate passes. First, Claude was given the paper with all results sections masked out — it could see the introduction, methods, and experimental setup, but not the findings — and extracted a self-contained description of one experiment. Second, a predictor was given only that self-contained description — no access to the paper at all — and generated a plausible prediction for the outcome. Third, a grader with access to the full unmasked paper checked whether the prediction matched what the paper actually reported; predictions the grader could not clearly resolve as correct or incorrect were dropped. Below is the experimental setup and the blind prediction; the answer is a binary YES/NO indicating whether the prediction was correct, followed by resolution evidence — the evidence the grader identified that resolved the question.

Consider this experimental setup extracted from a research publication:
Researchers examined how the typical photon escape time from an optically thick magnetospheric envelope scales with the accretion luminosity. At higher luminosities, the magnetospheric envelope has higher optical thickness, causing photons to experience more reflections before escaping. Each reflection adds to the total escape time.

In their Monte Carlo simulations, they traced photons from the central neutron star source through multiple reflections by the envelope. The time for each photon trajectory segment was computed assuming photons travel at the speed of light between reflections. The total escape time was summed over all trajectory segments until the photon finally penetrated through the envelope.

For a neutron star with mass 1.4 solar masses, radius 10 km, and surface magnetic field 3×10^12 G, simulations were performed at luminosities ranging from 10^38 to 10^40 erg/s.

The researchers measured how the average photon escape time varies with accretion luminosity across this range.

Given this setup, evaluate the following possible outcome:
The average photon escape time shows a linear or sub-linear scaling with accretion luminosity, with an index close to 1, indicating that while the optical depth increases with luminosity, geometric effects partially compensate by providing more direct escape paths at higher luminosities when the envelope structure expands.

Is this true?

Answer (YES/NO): YES